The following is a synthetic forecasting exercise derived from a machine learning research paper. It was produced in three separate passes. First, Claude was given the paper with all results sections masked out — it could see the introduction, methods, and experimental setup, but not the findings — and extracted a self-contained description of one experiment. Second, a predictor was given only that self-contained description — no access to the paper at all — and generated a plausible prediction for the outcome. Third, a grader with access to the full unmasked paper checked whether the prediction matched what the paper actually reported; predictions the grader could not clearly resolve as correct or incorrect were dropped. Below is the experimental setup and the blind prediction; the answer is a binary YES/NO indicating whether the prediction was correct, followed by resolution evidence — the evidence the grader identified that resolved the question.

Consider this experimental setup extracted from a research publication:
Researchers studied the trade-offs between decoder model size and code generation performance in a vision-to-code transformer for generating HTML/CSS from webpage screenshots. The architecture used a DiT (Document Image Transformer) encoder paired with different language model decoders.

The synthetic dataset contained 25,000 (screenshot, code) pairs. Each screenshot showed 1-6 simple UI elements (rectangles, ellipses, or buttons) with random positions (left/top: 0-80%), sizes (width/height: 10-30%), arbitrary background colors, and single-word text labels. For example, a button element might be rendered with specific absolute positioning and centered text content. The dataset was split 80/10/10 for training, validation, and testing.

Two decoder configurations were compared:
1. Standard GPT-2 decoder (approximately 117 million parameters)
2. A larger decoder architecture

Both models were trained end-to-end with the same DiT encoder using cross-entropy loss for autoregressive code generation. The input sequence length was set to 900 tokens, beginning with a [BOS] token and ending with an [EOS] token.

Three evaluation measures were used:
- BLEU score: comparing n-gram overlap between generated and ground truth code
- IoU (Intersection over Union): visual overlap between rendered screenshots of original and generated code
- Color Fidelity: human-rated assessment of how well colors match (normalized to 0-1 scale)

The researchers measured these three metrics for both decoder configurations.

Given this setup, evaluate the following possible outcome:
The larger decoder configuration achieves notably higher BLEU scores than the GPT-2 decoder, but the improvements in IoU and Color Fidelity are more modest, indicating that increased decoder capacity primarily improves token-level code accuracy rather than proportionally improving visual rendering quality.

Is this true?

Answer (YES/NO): NO